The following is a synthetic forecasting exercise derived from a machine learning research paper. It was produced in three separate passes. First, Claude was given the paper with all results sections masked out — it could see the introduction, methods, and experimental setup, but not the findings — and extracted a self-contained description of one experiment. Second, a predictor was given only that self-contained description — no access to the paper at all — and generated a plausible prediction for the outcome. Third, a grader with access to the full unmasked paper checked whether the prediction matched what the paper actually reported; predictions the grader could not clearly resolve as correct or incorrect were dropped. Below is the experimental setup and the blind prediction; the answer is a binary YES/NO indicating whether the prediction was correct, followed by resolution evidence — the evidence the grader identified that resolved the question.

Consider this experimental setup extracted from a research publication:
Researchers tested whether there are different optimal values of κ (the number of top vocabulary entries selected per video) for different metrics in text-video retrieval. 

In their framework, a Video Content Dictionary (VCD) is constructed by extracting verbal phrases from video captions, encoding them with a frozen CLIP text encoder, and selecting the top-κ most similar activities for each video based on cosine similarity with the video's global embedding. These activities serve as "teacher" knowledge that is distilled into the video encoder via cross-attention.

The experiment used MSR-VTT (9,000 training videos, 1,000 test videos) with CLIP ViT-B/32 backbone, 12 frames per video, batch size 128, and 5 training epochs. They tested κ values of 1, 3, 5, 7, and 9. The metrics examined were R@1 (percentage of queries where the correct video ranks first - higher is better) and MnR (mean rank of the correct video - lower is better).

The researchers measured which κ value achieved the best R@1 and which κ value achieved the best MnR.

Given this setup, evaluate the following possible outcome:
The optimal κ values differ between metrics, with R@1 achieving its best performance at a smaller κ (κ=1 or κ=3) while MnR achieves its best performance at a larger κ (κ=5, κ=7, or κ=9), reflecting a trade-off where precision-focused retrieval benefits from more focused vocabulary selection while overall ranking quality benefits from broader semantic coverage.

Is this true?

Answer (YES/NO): NO